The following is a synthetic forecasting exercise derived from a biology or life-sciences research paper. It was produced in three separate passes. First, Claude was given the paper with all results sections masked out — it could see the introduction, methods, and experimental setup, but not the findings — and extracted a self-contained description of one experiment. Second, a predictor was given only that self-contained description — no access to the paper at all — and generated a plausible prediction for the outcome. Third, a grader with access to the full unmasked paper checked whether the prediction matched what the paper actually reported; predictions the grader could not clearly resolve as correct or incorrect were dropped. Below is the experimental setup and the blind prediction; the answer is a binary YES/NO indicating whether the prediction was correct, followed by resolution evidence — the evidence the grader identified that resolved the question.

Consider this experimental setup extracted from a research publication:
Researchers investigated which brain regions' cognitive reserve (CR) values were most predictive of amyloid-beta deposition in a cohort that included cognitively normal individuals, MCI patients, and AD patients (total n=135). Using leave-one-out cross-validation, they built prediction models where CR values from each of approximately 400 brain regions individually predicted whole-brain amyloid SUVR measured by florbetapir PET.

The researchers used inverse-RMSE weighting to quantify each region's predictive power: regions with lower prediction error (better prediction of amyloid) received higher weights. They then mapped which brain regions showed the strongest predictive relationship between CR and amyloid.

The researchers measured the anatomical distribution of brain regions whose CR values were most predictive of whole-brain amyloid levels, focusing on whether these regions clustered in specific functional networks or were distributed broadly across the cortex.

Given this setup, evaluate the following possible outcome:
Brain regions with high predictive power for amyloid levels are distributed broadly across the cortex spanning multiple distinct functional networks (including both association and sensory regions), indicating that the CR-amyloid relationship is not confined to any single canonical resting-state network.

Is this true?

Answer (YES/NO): YES